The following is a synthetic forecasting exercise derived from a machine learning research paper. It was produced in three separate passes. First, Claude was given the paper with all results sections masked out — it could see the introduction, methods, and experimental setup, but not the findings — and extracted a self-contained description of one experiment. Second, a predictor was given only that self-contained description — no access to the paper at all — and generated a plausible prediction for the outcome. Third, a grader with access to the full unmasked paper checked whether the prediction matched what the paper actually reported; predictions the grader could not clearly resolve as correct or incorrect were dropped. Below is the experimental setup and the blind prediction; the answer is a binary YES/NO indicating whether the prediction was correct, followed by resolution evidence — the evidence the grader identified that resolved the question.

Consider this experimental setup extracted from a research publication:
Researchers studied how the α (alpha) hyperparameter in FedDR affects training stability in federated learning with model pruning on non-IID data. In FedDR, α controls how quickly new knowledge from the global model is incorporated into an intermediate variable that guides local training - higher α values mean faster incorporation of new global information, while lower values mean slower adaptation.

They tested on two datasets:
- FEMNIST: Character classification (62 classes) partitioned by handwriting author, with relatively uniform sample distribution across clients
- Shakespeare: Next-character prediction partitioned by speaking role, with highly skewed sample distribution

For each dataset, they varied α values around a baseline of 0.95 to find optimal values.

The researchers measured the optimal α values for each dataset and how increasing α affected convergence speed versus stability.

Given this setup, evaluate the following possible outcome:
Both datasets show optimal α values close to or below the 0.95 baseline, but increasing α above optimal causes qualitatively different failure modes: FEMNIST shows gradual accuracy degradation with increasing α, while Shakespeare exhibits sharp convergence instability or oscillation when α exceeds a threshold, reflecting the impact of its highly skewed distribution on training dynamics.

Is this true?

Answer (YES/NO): NO